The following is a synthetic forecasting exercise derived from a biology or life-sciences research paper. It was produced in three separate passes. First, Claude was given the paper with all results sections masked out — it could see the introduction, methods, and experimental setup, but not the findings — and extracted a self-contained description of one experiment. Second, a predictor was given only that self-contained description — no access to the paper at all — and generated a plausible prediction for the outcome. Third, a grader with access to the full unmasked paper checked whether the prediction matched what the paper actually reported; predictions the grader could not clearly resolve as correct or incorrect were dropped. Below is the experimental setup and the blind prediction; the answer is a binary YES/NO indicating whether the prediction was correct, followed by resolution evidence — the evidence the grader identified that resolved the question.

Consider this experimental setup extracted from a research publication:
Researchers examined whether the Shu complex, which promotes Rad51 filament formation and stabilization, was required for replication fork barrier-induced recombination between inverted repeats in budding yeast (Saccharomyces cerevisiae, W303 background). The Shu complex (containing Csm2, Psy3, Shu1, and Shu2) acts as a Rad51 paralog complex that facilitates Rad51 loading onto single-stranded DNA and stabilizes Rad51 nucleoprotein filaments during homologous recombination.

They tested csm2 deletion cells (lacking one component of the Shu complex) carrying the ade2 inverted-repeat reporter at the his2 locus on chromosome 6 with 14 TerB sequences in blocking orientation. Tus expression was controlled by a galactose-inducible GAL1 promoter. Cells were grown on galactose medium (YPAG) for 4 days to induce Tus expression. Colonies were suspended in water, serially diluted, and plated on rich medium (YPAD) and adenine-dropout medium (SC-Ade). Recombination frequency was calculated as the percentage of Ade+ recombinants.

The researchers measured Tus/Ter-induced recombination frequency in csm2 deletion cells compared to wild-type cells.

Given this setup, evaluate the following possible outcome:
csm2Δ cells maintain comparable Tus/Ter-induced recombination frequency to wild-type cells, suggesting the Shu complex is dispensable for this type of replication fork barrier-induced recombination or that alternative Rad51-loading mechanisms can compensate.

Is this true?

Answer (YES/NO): NO